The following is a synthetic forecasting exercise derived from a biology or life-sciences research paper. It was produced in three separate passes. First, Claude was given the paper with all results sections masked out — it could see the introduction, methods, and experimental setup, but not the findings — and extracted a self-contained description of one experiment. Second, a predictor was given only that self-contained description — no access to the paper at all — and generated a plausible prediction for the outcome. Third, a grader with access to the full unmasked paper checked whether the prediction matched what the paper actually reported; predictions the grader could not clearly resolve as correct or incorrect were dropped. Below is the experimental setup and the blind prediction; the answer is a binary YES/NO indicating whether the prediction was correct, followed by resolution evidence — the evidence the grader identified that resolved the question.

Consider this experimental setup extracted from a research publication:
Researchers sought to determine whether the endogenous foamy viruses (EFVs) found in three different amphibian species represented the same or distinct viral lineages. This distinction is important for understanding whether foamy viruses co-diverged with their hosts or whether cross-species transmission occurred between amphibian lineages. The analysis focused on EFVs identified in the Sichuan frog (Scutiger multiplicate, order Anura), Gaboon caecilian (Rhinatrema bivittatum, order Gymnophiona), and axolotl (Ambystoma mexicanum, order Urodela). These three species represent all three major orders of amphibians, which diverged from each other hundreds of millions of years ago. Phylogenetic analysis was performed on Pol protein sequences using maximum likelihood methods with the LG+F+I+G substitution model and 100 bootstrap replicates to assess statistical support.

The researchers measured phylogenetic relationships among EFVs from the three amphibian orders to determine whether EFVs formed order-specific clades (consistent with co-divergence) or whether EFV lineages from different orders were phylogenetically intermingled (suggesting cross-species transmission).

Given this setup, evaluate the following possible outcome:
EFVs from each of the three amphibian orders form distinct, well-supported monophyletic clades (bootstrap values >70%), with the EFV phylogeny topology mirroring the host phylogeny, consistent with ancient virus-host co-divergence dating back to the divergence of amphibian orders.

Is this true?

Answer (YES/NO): NO